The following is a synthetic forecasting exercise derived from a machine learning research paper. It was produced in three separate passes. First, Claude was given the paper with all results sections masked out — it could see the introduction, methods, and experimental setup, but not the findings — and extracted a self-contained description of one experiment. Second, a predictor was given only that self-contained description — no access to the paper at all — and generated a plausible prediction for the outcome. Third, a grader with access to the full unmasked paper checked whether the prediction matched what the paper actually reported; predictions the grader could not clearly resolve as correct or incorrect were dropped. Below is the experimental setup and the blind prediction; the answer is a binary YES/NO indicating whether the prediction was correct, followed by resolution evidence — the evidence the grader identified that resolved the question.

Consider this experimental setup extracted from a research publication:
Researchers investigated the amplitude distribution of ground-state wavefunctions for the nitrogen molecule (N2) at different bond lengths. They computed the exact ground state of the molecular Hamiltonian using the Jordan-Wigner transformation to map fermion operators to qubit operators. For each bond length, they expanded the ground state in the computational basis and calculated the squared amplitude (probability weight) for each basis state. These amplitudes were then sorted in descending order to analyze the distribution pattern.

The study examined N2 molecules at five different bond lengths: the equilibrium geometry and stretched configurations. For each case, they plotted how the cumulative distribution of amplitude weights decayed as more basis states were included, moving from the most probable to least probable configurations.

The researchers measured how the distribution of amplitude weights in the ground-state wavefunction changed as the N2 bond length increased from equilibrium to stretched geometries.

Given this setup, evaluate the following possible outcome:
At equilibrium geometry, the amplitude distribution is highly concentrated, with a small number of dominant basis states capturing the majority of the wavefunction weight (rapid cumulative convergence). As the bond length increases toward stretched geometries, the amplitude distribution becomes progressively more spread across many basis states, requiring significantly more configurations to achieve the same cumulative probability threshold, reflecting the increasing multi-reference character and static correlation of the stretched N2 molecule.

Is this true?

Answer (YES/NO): YES